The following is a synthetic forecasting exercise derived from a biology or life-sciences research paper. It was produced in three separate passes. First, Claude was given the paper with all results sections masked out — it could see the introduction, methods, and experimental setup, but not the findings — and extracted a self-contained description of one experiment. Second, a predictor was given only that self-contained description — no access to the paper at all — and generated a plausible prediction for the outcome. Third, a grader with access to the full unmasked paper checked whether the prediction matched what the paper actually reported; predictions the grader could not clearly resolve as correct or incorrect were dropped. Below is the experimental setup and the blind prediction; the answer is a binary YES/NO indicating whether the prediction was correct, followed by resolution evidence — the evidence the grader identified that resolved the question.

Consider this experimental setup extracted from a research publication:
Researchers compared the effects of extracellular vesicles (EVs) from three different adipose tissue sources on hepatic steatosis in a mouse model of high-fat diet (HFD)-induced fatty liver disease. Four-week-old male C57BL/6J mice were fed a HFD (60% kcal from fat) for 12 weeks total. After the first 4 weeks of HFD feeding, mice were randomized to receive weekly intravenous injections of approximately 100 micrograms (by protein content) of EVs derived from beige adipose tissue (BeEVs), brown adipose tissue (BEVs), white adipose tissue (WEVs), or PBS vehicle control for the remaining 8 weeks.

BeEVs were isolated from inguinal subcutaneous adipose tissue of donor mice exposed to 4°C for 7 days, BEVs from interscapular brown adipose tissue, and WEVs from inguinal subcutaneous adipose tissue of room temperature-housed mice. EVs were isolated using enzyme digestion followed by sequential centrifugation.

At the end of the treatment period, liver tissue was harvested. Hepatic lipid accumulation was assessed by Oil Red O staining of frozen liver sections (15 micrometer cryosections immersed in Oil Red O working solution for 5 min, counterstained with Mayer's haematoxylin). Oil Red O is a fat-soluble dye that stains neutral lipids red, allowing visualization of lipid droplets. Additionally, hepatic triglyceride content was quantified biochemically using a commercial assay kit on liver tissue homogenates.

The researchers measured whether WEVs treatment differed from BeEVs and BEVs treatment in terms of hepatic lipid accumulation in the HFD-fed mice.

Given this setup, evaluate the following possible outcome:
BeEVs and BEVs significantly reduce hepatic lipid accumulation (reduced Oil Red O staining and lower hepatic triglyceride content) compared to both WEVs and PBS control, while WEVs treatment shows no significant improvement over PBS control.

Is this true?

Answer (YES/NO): YES